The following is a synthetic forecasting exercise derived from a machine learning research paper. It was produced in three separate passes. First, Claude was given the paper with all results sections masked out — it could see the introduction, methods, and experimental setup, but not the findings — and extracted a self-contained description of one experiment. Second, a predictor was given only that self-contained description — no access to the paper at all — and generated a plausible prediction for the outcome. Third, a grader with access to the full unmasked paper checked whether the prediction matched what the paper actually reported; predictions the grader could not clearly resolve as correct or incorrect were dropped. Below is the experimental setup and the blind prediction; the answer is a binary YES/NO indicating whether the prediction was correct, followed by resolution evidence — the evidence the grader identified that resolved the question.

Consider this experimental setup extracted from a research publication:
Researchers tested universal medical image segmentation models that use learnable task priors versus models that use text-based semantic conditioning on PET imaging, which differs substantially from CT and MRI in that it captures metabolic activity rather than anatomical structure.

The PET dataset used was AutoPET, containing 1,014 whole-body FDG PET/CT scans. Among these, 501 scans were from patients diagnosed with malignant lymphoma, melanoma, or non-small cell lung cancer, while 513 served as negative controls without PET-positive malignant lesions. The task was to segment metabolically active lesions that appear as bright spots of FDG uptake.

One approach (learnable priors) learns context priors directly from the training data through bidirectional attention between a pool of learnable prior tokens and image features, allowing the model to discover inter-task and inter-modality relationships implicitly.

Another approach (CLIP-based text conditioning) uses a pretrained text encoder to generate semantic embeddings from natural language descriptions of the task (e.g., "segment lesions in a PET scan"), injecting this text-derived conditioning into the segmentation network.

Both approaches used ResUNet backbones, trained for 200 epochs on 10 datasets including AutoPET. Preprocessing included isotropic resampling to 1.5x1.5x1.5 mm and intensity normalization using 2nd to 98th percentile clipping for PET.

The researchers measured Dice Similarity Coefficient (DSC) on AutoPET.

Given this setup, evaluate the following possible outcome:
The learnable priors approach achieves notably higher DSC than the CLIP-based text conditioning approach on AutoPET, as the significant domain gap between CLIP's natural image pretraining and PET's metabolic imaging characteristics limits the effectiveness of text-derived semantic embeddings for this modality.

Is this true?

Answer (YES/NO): YES